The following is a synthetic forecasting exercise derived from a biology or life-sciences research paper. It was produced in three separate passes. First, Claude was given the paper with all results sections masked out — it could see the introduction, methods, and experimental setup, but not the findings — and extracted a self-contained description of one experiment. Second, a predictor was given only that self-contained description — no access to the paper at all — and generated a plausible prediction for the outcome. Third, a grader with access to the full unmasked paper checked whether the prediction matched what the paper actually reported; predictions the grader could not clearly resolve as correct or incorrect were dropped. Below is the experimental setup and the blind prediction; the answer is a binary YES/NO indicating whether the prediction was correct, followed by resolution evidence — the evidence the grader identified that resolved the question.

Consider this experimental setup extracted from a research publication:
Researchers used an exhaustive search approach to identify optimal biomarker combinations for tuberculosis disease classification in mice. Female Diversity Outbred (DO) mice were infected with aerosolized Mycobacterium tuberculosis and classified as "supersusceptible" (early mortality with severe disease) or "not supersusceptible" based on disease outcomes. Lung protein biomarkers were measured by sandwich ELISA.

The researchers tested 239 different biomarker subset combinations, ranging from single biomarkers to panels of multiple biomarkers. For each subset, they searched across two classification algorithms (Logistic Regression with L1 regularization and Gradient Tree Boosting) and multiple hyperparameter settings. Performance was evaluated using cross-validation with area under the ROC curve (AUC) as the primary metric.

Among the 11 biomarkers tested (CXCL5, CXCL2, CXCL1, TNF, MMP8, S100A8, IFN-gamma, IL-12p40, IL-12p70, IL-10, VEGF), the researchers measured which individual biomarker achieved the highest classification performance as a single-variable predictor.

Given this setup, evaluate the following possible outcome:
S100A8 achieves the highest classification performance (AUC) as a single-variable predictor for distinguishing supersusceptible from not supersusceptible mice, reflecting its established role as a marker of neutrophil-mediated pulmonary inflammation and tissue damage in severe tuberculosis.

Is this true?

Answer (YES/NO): NO